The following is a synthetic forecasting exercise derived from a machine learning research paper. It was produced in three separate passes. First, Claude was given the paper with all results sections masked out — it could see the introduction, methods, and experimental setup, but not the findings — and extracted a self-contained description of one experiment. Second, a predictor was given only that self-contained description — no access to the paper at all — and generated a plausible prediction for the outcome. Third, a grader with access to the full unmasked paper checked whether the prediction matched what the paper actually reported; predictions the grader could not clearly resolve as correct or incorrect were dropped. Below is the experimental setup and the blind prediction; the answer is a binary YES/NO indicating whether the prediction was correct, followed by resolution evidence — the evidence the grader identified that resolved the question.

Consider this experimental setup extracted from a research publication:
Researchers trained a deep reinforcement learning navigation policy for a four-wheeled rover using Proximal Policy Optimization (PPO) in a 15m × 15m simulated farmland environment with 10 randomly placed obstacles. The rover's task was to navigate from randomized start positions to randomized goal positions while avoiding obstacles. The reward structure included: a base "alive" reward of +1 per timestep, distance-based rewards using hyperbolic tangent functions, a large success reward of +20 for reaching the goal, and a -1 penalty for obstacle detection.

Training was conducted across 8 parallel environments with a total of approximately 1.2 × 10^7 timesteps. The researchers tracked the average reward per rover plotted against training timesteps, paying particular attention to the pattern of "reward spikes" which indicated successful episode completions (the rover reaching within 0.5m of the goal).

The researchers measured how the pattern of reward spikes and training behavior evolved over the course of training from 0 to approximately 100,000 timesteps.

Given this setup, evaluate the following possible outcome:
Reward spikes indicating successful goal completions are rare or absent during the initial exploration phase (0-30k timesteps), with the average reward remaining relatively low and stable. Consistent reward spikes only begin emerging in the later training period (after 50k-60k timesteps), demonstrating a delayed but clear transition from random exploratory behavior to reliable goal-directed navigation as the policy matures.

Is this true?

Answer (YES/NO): NO